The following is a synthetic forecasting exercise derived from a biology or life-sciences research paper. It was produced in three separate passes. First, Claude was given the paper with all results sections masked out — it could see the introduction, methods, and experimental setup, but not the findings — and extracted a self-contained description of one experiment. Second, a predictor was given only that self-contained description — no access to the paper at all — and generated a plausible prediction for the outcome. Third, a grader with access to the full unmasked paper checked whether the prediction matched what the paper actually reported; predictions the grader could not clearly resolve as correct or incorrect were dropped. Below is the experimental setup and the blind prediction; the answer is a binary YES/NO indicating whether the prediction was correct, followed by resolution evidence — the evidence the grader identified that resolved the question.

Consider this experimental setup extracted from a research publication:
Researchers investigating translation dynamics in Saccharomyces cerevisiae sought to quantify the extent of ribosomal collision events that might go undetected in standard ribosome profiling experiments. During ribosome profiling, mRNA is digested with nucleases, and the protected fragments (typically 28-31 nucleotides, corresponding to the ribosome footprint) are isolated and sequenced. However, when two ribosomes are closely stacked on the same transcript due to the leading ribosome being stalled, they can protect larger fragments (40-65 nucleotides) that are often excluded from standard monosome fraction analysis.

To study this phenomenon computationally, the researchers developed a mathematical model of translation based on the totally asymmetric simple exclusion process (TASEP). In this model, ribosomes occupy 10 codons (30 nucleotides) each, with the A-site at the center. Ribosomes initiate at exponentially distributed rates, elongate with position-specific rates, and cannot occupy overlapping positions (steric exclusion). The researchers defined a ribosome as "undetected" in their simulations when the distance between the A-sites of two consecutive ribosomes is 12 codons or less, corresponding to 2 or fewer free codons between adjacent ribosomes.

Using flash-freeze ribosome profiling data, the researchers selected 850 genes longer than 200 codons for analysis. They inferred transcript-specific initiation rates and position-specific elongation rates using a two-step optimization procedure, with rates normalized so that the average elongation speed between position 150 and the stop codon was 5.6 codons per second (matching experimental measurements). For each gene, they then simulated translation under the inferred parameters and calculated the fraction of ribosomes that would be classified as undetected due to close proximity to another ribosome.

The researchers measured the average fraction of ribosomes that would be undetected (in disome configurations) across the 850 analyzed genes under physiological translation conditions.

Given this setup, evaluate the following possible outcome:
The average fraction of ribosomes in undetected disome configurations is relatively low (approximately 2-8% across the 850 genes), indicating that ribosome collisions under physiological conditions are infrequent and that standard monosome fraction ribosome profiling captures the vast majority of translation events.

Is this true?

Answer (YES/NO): NO